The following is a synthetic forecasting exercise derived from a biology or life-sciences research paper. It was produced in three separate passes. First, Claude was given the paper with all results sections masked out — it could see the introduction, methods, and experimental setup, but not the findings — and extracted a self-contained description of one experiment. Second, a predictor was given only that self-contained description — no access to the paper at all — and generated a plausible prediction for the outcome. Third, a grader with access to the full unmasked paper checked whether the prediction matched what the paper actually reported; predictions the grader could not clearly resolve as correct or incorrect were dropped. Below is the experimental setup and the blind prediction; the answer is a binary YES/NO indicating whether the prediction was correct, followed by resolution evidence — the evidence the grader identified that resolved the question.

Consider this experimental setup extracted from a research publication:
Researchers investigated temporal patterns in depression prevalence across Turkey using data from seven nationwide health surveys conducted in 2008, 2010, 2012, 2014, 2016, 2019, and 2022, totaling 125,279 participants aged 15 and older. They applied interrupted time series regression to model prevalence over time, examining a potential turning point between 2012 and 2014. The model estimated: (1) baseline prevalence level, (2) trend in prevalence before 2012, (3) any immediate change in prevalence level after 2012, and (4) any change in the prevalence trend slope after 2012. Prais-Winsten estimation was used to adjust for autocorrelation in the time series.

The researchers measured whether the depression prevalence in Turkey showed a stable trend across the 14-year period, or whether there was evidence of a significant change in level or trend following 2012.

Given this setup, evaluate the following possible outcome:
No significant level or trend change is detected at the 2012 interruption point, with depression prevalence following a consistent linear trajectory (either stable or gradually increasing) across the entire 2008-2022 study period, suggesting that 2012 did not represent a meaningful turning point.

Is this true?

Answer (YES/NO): NO